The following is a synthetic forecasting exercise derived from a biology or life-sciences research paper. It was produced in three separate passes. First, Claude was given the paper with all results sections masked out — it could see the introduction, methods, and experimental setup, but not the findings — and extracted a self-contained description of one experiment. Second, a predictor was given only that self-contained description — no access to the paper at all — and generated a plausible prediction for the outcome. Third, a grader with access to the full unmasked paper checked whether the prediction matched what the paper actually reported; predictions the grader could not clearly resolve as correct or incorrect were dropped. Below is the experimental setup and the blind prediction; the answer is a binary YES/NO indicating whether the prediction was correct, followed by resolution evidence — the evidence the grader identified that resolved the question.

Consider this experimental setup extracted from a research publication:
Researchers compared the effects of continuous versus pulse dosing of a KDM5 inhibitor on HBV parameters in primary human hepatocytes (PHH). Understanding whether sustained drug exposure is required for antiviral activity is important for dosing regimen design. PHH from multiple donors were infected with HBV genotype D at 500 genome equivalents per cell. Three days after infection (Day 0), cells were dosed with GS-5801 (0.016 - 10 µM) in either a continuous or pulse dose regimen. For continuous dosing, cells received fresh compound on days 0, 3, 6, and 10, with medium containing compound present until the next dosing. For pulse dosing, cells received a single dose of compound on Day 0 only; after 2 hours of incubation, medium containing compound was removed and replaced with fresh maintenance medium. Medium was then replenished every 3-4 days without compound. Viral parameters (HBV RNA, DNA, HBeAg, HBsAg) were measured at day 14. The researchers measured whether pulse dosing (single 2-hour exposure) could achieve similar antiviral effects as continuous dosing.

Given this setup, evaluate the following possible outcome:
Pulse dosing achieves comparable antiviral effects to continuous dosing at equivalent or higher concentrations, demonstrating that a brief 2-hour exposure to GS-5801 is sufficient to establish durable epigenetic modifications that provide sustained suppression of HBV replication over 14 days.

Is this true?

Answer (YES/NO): YES